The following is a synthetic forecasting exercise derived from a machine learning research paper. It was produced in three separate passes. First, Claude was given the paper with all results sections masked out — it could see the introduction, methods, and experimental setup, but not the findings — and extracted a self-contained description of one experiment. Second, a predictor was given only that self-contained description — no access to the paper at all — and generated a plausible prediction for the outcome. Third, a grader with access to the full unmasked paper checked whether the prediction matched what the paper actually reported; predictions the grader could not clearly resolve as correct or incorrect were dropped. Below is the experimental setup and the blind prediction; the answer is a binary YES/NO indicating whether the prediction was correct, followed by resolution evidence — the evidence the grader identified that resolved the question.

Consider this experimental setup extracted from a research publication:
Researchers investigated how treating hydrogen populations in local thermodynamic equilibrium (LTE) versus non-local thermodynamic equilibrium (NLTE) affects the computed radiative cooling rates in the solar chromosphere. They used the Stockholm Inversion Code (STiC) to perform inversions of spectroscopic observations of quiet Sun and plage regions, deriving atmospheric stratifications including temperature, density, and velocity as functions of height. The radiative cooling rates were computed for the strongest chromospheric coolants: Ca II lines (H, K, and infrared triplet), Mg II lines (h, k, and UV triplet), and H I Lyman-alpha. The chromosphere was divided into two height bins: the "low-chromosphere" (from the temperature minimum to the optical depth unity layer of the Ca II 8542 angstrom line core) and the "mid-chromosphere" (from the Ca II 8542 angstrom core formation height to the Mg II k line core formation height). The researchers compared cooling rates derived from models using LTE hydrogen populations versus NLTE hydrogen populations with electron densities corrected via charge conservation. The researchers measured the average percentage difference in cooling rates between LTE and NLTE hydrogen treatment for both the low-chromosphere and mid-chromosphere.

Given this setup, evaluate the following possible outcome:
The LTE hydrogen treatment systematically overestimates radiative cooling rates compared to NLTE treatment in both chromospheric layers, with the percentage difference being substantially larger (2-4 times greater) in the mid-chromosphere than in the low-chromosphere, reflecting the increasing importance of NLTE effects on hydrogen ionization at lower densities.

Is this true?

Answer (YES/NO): NO